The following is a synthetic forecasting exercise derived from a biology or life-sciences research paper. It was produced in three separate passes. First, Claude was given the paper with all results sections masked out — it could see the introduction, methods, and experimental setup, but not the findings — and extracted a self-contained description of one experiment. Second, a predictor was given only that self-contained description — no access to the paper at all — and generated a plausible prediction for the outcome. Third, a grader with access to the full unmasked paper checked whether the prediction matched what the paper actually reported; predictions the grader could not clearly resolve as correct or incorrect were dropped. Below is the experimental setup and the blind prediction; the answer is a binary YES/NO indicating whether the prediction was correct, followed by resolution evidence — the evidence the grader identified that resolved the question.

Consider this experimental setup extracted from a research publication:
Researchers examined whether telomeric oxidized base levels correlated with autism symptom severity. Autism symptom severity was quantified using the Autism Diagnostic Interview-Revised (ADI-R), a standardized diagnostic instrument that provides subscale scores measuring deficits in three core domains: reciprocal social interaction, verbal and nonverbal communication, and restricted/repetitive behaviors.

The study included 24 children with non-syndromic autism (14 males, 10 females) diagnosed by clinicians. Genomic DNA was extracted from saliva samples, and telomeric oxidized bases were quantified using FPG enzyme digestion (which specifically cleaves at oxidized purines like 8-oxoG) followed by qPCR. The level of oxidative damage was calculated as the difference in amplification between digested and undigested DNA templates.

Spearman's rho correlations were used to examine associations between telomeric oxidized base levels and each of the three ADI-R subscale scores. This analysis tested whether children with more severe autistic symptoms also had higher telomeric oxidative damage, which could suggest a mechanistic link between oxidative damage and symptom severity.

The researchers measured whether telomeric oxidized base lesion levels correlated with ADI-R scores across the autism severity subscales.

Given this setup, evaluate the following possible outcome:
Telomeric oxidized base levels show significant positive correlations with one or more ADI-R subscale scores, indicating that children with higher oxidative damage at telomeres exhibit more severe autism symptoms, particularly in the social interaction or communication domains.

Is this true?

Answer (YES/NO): NO